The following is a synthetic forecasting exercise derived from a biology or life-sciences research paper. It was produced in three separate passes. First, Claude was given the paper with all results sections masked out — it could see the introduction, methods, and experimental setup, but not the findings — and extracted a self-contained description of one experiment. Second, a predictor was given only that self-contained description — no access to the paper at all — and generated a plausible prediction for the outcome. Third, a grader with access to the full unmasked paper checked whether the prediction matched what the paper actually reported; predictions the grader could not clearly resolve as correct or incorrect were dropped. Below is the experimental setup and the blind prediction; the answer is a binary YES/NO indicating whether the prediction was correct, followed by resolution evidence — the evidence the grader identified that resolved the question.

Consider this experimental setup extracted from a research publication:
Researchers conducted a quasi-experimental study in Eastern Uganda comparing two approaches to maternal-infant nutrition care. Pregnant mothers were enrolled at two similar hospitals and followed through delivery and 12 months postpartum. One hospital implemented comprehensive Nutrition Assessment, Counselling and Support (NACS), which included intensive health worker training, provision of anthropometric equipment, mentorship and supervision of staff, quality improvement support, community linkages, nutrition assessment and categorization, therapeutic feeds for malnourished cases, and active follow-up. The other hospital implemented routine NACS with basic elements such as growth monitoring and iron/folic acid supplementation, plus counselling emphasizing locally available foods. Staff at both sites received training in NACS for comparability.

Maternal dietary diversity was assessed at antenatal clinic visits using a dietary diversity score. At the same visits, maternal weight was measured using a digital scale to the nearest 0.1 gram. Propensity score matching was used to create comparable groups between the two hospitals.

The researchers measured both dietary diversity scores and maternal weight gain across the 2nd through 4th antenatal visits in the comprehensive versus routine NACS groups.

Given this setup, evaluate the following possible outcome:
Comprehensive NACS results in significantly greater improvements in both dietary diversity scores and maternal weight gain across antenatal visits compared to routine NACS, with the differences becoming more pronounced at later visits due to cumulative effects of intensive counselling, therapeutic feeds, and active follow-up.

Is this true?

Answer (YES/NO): NO